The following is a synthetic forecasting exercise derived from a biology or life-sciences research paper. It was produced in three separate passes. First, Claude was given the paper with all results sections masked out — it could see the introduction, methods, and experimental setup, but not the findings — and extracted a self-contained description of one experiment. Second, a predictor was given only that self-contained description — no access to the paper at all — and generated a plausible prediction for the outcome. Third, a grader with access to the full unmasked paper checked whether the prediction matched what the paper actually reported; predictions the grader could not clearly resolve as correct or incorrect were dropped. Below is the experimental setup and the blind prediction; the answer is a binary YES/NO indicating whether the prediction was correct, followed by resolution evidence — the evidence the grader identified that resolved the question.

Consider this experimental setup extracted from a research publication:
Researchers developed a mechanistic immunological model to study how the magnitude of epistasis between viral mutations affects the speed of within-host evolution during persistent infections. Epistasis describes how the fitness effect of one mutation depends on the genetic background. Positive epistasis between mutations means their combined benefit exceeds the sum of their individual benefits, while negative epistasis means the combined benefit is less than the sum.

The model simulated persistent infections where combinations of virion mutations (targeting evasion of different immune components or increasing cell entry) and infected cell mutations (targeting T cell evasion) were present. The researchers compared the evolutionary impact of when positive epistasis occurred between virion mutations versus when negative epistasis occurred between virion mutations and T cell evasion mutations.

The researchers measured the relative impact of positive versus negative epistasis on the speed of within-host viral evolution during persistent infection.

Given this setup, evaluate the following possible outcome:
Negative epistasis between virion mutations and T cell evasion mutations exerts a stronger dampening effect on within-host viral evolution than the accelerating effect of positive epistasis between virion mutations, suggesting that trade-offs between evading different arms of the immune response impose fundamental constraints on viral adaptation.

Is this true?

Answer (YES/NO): NO